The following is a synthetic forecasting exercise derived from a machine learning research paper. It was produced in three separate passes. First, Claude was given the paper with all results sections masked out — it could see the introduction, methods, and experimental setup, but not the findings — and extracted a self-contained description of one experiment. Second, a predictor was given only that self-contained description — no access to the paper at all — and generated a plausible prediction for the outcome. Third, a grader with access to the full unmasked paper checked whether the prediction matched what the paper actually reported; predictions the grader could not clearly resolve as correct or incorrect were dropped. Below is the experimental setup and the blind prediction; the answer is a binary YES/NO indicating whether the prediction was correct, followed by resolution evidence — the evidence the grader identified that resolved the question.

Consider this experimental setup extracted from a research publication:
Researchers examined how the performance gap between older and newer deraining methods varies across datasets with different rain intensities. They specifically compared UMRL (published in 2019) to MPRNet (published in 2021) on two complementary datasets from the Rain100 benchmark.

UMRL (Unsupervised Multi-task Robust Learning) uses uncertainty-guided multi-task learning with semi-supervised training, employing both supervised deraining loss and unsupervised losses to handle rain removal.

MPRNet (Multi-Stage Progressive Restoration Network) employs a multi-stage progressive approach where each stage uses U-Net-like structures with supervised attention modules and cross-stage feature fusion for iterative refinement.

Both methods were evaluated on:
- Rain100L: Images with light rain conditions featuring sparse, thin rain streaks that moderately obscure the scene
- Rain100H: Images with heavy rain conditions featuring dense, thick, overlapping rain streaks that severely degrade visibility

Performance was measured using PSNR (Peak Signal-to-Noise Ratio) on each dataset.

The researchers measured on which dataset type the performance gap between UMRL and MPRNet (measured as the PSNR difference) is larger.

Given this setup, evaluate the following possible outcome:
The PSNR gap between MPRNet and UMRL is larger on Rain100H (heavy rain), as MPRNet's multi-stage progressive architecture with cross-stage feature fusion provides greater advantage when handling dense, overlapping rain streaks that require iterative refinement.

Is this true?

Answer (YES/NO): NO